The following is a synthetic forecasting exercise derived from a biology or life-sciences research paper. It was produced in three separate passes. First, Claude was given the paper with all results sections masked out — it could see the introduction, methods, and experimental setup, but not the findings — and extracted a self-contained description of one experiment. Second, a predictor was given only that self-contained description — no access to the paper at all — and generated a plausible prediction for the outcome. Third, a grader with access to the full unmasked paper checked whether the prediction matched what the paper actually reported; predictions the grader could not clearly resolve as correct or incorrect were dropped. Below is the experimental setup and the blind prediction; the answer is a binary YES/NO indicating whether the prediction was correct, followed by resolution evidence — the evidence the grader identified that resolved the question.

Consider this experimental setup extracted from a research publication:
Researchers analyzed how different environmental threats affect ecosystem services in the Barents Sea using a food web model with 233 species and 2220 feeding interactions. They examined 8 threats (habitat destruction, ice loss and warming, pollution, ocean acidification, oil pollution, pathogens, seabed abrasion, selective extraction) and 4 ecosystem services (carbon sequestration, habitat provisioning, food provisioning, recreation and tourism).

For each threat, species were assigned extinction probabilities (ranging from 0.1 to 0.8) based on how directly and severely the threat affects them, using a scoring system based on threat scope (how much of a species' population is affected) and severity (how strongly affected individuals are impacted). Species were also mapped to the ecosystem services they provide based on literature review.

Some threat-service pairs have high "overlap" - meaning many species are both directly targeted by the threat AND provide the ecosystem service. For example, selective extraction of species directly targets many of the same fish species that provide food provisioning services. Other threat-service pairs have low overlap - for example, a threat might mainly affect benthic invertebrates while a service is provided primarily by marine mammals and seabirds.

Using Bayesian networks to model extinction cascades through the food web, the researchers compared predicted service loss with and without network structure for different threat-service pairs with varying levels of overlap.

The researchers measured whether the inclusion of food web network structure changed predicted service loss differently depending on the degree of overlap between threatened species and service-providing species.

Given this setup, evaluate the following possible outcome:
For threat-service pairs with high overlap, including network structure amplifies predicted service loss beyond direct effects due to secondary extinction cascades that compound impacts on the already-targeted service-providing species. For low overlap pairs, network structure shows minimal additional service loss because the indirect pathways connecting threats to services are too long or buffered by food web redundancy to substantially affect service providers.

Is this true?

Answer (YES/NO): NO